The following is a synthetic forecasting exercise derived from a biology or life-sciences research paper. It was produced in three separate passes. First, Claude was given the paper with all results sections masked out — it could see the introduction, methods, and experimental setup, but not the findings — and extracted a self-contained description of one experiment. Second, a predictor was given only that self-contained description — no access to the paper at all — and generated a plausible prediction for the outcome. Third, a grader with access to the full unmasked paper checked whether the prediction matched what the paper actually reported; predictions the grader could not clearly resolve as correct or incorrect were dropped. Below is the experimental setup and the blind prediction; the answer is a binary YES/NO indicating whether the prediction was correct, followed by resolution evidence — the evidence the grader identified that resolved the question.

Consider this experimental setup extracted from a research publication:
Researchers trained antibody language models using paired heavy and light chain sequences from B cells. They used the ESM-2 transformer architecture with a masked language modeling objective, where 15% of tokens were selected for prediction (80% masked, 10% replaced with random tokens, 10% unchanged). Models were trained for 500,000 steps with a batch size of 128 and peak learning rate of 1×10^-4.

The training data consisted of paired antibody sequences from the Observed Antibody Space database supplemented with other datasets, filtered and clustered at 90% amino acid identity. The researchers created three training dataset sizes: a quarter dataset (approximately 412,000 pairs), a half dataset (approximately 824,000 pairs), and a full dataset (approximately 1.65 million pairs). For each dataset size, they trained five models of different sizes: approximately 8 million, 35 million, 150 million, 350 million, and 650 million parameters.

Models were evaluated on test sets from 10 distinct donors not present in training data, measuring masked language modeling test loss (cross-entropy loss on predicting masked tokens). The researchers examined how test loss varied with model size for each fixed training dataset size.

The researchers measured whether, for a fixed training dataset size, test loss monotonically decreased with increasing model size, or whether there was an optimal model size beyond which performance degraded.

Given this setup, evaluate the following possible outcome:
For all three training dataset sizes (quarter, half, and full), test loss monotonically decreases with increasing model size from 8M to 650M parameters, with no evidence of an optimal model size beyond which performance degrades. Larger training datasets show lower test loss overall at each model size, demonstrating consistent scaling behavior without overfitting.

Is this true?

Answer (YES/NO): NO